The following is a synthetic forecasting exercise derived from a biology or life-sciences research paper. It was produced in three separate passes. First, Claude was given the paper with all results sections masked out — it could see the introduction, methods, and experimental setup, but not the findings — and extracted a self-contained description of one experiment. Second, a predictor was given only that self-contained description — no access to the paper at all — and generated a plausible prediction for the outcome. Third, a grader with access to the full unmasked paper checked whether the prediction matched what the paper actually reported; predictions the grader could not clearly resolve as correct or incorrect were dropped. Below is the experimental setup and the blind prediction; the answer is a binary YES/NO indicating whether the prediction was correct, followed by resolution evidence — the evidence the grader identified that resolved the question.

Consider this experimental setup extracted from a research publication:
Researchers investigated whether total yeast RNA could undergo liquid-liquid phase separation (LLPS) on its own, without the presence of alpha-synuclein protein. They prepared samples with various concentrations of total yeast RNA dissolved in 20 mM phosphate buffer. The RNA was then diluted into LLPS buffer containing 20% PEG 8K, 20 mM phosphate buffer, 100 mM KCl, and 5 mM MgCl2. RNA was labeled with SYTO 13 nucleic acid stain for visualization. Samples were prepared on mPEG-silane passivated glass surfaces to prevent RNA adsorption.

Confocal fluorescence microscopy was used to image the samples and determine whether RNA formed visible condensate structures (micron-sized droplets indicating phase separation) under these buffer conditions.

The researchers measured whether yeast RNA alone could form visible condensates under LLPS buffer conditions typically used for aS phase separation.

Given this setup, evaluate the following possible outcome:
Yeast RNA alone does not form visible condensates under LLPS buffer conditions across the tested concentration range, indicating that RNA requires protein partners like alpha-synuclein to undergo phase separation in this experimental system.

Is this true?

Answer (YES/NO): NO